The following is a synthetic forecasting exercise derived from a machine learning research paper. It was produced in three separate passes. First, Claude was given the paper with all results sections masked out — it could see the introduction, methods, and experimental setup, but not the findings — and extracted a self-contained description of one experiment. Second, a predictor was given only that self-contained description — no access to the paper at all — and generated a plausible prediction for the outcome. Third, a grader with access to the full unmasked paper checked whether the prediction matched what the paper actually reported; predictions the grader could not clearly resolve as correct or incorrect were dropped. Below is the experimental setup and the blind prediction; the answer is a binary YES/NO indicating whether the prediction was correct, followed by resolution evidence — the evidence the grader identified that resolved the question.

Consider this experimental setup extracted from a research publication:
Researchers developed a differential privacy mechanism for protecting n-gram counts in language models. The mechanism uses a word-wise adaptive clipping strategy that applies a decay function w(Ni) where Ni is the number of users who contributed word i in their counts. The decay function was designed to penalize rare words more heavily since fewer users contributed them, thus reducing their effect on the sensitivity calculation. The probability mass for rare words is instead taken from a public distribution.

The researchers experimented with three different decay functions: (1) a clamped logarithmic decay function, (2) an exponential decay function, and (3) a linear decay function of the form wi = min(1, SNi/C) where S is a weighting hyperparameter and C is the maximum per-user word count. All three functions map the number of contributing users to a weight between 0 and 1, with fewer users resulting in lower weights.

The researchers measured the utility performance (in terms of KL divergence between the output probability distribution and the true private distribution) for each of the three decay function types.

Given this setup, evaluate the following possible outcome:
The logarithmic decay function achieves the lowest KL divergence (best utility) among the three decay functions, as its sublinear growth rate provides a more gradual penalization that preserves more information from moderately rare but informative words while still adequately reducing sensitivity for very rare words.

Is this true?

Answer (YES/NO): NO